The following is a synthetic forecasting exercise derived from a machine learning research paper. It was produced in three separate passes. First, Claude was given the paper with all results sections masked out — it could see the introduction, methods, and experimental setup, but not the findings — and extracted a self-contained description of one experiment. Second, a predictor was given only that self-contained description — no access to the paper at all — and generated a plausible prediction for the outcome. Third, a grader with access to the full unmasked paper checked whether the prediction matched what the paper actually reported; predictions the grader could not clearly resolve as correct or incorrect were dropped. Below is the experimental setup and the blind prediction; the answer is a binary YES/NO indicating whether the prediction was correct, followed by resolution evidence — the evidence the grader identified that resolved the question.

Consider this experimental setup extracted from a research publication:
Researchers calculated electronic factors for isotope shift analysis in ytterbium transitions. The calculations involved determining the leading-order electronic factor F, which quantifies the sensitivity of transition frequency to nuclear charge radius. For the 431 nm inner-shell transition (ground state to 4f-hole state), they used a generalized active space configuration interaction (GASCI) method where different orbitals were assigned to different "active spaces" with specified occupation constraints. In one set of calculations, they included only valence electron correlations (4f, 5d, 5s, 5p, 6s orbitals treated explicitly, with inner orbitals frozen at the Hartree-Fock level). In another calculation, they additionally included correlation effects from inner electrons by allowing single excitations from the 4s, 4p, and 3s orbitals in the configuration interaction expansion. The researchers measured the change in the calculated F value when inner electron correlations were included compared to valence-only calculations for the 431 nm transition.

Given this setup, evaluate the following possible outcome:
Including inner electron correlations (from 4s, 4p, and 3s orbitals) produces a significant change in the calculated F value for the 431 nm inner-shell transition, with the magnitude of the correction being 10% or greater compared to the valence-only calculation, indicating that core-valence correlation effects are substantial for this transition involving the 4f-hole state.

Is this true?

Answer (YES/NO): NO